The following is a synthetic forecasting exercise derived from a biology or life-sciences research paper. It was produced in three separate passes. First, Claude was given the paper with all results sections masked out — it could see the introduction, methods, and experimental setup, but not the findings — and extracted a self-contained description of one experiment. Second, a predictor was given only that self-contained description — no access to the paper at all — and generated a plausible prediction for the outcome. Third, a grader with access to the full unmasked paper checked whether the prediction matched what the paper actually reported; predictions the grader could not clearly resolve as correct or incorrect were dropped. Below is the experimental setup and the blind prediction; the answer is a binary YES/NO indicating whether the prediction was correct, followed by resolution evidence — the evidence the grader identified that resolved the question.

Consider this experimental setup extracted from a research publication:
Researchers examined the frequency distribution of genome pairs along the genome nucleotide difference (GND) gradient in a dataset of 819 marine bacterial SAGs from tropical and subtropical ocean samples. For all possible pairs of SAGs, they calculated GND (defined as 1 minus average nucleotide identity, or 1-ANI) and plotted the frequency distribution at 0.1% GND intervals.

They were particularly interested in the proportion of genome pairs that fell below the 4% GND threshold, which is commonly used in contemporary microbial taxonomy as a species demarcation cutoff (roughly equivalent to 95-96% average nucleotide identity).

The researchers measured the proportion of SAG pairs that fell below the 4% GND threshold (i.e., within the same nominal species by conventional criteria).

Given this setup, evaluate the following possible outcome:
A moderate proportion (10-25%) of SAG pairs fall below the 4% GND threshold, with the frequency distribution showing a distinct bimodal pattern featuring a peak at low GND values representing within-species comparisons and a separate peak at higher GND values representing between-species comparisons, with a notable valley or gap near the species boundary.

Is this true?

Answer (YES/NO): NO